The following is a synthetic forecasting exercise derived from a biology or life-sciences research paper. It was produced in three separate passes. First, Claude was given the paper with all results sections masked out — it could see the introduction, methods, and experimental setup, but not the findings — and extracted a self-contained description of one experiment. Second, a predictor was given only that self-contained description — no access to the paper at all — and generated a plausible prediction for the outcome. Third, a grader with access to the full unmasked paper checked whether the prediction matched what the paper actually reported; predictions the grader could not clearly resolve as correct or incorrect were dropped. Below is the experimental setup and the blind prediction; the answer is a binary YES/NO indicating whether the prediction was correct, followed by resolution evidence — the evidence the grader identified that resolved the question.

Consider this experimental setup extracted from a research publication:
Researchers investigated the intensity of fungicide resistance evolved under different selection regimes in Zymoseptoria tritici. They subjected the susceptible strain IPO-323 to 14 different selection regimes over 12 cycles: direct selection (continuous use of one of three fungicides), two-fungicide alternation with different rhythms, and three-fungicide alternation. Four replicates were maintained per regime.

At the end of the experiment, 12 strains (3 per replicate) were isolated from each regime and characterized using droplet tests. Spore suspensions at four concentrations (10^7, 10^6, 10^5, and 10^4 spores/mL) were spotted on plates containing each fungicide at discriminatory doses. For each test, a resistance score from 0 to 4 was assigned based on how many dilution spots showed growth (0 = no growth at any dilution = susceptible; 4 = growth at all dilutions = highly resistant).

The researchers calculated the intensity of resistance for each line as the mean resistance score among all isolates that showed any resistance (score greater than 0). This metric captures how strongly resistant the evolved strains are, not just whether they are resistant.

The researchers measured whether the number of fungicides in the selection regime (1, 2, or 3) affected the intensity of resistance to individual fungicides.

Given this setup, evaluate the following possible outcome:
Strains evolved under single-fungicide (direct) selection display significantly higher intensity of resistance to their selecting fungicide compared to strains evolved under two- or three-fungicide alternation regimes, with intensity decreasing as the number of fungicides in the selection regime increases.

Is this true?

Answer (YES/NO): NO